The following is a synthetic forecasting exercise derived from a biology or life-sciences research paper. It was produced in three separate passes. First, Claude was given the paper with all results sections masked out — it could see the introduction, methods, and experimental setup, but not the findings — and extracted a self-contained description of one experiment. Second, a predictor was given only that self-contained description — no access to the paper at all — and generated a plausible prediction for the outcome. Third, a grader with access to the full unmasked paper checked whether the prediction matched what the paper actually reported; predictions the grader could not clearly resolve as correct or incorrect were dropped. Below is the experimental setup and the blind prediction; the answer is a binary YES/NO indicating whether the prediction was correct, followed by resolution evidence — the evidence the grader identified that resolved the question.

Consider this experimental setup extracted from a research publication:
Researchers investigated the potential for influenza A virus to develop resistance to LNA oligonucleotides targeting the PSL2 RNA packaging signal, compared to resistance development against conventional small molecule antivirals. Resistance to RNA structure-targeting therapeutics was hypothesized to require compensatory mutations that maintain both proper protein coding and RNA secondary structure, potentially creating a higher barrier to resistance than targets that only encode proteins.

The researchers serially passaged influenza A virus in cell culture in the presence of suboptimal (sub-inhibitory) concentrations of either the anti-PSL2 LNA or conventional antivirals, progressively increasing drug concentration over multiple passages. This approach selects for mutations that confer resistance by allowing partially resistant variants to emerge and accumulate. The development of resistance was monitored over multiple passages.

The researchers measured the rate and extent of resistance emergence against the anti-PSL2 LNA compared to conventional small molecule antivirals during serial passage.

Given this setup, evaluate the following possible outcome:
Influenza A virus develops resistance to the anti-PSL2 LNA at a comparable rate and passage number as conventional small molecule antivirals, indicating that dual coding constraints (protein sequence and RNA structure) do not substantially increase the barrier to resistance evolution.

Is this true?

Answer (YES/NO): NO